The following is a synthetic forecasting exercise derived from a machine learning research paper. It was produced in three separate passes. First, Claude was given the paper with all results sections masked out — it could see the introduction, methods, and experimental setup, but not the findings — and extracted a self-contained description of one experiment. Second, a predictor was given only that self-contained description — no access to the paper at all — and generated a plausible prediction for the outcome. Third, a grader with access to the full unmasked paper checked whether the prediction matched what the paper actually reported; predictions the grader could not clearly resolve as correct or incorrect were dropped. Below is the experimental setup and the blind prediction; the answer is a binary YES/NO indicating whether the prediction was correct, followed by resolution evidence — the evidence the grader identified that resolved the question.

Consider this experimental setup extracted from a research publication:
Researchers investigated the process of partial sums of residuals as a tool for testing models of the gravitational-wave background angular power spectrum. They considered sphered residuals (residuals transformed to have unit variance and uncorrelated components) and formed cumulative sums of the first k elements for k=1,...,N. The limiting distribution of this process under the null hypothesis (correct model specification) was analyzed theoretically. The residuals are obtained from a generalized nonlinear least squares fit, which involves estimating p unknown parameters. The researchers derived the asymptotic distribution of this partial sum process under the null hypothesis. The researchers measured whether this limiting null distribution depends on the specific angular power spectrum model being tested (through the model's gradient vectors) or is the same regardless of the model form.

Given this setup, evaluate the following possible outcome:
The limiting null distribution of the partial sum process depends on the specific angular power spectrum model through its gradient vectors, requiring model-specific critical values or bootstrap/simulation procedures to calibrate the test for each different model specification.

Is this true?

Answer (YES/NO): YES